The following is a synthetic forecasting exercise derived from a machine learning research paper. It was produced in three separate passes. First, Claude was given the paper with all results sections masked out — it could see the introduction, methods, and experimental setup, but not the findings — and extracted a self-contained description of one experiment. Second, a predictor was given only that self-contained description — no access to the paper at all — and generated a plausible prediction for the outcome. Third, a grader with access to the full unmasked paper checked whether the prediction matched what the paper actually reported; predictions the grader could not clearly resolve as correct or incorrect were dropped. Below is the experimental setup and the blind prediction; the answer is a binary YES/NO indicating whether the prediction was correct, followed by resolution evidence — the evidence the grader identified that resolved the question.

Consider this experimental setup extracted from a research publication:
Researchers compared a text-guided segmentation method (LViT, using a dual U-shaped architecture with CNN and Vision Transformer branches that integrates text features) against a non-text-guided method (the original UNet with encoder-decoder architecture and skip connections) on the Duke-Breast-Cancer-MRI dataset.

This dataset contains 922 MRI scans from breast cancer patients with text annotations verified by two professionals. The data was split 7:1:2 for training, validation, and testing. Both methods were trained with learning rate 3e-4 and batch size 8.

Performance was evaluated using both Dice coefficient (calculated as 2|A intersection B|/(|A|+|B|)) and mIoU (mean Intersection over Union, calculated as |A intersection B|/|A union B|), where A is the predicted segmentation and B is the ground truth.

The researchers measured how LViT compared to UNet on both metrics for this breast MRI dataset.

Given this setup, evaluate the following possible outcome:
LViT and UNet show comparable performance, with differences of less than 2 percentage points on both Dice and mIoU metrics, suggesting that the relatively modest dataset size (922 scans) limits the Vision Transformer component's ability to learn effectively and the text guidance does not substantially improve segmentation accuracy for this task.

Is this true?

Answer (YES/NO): YES